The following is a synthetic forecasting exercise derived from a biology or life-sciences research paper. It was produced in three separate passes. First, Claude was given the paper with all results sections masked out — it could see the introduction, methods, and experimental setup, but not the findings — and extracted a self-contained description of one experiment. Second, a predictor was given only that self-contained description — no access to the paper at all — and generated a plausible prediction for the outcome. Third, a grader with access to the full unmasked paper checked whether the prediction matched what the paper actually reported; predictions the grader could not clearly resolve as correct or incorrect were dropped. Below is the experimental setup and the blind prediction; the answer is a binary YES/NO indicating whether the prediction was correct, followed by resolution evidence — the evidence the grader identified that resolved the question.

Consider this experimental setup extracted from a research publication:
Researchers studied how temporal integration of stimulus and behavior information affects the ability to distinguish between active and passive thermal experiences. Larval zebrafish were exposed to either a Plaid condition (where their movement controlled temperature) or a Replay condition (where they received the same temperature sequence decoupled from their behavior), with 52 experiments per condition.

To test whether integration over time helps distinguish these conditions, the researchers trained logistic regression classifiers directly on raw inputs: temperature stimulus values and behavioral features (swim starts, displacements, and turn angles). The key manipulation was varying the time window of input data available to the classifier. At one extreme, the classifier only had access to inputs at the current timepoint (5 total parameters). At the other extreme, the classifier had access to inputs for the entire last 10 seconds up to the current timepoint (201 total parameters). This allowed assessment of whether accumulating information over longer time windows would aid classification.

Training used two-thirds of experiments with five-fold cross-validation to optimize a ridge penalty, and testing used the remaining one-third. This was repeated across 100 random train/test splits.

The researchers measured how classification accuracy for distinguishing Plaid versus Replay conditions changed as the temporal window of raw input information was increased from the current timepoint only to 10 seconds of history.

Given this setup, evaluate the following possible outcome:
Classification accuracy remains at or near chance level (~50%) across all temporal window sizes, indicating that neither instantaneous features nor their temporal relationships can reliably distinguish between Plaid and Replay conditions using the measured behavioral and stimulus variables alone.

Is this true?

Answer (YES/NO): NO